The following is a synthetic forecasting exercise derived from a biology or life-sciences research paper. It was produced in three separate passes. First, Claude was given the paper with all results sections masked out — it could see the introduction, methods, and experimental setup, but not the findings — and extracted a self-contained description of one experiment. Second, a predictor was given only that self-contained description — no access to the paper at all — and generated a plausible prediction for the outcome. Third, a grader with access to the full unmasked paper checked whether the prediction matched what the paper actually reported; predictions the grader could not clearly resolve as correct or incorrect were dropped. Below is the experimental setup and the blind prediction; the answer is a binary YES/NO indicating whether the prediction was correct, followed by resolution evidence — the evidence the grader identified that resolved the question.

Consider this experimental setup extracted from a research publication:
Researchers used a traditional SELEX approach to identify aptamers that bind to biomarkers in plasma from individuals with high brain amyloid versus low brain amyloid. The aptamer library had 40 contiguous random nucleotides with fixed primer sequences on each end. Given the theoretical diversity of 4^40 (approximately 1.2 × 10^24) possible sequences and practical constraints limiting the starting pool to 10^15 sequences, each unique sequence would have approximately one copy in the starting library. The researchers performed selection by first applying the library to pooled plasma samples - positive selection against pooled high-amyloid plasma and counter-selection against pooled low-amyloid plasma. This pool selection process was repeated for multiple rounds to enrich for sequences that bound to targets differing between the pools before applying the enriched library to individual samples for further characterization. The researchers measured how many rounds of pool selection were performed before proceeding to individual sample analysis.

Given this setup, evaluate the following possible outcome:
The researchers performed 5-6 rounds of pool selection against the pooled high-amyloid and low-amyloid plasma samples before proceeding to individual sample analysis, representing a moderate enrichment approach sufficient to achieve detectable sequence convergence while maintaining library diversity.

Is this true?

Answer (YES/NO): NO